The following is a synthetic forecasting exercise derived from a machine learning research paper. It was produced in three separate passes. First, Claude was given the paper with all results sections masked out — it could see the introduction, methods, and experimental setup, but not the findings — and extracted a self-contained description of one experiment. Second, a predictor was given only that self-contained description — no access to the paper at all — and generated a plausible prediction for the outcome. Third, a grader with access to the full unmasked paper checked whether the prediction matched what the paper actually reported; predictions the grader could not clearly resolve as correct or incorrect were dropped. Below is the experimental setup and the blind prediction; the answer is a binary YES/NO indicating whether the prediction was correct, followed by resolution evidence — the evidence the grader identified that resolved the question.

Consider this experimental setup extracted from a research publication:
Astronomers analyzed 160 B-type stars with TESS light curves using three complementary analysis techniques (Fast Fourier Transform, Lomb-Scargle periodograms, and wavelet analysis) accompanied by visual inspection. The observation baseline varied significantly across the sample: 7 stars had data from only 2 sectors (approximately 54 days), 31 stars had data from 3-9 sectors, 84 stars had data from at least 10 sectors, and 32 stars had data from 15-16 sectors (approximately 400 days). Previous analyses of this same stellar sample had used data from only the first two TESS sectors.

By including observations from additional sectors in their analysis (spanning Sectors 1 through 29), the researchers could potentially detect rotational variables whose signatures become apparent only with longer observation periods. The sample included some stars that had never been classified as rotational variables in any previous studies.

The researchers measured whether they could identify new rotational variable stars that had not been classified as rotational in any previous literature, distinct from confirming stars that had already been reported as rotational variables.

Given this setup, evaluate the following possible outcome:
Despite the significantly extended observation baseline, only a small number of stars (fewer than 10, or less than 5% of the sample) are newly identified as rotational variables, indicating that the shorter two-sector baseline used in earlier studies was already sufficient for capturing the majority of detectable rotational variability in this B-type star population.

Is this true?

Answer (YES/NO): YES